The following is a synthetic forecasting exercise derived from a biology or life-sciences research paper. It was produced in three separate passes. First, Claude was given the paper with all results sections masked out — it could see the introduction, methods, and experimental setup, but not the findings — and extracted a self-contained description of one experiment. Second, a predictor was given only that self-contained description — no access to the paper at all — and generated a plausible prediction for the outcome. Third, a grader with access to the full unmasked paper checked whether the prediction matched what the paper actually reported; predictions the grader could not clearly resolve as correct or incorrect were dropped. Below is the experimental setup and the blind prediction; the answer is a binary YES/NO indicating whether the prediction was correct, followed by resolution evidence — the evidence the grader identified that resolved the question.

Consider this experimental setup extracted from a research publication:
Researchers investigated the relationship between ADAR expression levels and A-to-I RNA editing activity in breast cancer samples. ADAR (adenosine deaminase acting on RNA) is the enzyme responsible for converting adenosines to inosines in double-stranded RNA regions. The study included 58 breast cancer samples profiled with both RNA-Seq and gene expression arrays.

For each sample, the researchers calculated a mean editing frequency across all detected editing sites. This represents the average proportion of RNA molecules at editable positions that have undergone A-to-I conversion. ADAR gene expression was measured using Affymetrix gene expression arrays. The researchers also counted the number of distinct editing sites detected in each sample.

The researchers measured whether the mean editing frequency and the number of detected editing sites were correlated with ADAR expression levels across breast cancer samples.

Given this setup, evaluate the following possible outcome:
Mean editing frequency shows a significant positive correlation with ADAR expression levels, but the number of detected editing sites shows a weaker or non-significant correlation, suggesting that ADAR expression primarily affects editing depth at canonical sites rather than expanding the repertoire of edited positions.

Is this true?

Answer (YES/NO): NO